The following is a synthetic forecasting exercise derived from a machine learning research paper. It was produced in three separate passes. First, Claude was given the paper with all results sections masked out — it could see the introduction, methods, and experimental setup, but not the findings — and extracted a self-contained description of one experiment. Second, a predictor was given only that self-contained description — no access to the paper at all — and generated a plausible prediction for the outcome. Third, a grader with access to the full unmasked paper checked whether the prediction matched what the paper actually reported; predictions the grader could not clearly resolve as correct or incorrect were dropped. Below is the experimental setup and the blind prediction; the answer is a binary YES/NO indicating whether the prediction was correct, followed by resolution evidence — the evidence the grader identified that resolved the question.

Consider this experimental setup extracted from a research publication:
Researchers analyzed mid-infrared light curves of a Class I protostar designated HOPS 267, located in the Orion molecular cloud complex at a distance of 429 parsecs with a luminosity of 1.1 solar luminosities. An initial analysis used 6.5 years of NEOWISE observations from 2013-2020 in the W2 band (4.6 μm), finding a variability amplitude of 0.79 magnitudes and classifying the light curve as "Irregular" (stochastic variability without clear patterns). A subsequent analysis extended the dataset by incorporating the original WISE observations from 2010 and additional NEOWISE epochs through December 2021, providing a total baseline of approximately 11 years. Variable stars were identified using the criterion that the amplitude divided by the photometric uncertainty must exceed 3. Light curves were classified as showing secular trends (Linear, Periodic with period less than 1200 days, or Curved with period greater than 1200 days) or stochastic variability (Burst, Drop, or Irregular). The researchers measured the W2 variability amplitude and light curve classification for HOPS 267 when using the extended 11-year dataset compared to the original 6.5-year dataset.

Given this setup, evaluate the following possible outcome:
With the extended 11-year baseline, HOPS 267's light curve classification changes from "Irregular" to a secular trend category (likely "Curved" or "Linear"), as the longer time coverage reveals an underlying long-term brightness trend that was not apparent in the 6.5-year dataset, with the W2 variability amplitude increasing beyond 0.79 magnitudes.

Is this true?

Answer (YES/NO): NO